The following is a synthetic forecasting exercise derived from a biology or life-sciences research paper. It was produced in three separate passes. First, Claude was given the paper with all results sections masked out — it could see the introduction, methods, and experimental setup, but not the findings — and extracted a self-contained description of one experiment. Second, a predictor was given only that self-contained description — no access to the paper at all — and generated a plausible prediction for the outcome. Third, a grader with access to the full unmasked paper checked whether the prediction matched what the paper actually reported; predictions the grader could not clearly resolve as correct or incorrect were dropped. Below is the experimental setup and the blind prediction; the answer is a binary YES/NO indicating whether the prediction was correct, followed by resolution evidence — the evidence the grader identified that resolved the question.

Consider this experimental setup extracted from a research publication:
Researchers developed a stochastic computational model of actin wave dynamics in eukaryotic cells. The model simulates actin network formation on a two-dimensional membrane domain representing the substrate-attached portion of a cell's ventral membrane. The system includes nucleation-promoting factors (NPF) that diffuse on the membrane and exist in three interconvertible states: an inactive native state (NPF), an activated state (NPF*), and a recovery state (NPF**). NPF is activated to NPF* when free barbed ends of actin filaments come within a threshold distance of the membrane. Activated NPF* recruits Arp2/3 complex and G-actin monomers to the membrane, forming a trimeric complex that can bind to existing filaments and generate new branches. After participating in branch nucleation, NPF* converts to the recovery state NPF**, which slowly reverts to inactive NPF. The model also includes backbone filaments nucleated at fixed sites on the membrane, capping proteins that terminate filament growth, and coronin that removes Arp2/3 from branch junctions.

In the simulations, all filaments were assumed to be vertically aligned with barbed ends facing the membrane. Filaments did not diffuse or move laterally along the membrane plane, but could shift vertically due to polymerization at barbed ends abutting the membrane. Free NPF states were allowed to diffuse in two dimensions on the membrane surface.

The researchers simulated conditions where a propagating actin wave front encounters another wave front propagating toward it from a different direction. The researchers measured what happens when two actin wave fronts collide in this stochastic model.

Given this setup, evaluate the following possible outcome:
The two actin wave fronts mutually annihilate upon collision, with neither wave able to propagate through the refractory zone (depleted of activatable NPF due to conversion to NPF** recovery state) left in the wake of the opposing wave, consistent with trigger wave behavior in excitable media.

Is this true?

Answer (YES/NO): YES